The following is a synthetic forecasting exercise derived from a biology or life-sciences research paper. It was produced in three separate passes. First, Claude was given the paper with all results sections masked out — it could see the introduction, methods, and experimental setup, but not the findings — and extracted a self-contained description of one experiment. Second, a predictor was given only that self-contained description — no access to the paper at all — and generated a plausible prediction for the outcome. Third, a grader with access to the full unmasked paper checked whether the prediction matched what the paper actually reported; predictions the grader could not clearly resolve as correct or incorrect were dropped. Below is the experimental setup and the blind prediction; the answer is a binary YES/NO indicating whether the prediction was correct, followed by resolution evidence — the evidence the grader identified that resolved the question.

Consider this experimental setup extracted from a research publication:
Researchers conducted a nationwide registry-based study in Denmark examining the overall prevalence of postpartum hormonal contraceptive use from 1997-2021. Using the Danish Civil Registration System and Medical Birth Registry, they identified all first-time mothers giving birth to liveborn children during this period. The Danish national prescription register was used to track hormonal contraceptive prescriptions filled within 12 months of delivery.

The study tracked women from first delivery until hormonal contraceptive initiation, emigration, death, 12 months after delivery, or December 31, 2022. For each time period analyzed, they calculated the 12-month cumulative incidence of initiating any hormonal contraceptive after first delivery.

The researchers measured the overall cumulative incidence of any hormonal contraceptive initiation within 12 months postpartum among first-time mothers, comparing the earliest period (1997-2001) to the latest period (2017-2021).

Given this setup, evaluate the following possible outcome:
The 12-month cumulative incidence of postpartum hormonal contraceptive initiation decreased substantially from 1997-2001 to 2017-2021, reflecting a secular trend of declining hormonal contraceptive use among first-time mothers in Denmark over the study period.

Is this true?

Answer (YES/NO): NO